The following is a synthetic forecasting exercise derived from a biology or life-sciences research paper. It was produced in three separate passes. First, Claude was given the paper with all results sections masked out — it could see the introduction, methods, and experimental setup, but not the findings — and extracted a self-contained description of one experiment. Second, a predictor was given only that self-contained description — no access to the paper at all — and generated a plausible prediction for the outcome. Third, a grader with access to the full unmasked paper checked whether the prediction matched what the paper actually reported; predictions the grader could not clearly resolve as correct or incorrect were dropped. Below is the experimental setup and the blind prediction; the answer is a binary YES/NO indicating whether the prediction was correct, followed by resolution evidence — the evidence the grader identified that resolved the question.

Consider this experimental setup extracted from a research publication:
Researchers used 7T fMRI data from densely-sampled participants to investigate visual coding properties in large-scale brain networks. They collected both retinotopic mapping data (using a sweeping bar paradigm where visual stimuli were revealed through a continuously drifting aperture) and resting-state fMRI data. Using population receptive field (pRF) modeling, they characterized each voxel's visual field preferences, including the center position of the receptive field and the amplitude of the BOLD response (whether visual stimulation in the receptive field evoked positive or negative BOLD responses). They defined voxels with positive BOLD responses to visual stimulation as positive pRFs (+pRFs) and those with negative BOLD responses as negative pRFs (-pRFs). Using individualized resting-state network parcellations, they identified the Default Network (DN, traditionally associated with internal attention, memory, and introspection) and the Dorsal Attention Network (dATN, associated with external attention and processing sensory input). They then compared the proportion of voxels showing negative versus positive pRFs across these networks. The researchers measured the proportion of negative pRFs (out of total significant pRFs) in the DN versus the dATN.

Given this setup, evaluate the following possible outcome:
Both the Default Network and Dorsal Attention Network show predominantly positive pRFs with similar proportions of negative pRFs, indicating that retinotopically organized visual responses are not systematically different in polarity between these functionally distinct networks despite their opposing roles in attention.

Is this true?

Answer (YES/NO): NO